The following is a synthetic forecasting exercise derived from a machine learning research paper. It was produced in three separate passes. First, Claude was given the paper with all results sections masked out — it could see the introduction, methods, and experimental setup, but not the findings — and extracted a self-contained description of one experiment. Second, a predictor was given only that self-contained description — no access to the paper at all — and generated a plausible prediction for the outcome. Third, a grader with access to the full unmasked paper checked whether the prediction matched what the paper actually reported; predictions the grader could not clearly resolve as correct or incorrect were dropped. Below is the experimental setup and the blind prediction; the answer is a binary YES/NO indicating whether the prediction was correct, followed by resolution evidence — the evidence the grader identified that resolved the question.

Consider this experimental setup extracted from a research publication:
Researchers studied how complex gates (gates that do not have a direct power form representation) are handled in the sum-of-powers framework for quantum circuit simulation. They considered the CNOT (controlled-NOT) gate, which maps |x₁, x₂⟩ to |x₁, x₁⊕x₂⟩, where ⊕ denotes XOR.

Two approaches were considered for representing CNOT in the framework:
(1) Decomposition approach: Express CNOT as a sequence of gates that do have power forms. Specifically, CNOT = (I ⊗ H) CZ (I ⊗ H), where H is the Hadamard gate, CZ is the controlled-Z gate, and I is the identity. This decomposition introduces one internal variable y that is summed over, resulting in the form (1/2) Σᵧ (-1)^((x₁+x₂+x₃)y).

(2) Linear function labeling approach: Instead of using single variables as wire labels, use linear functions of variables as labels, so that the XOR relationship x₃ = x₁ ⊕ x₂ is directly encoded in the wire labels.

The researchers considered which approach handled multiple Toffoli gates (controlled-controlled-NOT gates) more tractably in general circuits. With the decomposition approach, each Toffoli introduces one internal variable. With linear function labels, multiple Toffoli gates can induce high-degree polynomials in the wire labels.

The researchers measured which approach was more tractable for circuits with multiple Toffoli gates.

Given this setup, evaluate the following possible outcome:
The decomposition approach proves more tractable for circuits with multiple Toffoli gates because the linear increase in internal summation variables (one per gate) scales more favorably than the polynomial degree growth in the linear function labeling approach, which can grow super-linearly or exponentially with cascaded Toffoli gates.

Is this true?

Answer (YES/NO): YES